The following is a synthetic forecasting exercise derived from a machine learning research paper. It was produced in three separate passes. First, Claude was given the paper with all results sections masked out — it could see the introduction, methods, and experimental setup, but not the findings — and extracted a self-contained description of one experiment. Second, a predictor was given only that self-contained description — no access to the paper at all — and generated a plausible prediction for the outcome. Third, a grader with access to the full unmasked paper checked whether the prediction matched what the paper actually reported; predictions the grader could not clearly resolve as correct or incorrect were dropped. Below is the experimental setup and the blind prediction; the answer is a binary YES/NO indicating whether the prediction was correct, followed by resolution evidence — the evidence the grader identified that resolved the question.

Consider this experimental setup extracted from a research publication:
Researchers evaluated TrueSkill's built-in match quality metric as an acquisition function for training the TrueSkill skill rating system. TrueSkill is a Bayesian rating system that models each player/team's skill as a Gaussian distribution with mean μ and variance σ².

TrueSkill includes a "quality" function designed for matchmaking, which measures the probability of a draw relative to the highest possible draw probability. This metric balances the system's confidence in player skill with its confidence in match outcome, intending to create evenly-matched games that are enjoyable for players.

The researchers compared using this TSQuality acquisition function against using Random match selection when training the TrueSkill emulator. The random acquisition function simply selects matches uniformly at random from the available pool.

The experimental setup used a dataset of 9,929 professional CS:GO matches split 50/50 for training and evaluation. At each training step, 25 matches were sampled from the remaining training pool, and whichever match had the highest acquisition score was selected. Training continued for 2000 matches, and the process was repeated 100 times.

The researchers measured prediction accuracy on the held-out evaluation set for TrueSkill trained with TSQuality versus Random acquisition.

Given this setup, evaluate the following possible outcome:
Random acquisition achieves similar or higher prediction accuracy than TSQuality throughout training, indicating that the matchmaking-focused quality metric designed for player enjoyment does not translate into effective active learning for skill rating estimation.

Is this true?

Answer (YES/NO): YES